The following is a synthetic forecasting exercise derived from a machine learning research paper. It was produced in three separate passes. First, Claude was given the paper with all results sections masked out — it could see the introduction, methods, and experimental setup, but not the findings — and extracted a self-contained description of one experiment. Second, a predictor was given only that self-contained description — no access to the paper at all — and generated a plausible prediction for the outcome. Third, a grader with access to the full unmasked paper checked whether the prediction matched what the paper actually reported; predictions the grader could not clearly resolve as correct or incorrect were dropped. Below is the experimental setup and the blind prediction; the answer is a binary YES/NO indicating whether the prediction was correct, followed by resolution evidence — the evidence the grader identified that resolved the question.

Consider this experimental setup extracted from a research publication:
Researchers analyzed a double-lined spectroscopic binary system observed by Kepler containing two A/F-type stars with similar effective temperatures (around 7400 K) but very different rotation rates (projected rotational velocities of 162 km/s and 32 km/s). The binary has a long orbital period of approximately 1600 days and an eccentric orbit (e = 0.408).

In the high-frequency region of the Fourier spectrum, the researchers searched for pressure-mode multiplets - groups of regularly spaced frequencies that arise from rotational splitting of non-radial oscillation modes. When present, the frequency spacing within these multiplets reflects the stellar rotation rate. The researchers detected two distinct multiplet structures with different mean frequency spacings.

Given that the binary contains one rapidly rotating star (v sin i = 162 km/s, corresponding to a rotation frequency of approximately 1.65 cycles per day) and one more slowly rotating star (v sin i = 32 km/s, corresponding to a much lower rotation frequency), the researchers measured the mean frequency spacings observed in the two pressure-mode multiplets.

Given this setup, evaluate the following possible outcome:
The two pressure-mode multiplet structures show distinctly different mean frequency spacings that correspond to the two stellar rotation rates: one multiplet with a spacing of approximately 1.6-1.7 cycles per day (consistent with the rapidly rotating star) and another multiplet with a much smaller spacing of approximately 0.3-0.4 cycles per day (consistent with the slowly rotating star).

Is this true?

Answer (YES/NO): NO